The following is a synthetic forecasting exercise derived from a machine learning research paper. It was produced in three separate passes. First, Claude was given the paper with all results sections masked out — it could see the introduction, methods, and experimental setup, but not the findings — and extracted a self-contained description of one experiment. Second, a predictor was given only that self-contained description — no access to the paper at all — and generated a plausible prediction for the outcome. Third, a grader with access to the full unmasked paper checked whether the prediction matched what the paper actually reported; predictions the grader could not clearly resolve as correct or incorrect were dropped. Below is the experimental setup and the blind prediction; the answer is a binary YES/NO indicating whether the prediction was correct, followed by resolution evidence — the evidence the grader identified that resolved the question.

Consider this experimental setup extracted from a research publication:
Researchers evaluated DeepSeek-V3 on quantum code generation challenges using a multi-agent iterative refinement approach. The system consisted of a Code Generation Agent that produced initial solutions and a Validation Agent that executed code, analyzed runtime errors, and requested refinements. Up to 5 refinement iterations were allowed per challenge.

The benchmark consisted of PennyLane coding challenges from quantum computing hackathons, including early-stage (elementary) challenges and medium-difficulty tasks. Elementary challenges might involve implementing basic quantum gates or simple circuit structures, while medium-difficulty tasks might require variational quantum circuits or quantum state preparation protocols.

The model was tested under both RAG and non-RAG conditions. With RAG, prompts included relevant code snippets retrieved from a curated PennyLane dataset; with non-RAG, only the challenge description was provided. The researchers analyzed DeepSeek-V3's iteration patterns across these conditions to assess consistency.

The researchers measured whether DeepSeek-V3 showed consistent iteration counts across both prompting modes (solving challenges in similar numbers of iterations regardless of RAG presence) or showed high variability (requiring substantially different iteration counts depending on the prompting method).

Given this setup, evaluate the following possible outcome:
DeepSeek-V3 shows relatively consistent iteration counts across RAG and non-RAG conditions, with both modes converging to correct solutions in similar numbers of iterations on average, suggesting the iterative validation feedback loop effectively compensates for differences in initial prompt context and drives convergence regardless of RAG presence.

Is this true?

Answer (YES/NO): NO